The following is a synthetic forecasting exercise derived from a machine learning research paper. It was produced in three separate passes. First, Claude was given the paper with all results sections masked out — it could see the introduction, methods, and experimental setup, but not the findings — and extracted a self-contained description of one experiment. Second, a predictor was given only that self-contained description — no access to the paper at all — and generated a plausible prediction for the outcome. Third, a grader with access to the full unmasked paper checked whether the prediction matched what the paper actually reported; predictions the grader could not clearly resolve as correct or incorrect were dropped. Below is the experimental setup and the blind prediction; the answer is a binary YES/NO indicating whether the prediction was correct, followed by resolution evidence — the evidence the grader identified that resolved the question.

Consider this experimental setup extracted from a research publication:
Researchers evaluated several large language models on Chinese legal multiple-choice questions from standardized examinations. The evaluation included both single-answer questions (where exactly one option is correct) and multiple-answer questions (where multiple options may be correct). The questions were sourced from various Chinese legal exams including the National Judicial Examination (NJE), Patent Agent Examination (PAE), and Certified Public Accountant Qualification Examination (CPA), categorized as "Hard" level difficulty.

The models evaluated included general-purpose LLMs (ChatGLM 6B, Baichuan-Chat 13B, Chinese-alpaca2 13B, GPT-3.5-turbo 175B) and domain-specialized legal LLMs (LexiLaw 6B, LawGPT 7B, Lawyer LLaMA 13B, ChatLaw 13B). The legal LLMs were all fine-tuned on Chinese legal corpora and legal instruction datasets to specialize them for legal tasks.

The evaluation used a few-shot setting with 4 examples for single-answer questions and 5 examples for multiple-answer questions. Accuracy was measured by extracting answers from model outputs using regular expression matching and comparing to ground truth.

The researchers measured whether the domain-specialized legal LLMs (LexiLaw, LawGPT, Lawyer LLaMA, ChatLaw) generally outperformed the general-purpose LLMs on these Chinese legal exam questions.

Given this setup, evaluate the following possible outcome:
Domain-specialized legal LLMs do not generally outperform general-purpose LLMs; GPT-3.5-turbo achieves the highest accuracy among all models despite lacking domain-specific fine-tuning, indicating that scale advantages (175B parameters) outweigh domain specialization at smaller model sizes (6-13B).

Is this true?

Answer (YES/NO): NO